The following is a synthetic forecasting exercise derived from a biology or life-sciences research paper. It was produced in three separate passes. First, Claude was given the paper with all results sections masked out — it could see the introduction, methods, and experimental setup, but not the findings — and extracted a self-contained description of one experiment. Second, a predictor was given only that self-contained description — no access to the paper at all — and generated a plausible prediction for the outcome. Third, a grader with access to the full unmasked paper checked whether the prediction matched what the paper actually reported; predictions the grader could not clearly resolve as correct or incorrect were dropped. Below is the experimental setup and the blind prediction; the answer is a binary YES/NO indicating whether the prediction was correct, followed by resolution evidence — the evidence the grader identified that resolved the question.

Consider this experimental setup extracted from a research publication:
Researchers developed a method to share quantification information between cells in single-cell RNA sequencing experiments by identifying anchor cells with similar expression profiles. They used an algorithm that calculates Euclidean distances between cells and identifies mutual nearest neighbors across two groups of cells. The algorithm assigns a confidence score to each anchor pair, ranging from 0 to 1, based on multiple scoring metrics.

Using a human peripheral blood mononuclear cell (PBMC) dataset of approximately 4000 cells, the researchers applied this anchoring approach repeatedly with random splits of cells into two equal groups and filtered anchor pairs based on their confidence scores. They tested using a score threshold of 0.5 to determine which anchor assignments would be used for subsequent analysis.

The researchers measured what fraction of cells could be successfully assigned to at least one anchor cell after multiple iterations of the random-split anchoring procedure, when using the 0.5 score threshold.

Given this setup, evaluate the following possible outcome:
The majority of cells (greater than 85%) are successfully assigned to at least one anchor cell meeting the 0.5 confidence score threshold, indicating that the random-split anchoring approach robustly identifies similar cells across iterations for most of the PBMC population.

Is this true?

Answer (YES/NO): NO